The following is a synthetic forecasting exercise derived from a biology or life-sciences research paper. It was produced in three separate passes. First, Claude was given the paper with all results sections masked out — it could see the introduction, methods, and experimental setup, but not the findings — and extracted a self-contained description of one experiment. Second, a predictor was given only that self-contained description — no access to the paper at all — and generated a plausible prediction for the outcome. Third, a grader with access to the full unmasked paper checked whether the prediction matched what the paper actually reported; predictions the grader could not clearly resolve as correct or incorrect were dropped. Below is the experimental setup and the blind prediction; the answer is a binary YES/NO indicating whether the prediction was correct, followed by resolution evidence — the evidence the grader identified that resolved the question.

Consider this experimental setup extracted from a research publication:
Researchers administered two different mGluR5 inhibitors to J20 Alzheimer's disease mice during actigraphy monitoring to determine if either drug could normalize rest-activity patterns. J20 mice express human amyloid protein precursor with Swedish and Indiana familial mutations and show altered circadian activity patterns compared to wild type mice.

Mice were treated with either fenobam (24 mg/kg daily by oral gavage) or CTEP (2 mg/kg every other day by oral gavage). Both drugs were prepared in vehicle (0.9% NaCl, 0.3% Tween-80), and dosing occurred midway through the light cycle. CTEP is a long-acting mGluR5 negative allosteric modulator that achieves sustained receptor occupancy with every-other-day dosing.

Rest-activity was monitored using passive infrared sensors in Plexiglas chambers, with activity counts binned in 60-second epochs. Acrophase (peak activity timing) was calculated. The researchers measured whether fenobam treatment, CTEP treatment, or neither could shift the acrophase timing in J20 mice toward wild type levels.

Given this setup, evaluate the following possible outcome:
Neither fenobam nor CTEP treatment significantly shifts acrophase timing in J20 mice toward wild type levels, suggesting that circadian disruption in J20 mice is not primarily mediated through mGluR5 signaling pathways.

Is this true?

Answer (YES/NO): NO